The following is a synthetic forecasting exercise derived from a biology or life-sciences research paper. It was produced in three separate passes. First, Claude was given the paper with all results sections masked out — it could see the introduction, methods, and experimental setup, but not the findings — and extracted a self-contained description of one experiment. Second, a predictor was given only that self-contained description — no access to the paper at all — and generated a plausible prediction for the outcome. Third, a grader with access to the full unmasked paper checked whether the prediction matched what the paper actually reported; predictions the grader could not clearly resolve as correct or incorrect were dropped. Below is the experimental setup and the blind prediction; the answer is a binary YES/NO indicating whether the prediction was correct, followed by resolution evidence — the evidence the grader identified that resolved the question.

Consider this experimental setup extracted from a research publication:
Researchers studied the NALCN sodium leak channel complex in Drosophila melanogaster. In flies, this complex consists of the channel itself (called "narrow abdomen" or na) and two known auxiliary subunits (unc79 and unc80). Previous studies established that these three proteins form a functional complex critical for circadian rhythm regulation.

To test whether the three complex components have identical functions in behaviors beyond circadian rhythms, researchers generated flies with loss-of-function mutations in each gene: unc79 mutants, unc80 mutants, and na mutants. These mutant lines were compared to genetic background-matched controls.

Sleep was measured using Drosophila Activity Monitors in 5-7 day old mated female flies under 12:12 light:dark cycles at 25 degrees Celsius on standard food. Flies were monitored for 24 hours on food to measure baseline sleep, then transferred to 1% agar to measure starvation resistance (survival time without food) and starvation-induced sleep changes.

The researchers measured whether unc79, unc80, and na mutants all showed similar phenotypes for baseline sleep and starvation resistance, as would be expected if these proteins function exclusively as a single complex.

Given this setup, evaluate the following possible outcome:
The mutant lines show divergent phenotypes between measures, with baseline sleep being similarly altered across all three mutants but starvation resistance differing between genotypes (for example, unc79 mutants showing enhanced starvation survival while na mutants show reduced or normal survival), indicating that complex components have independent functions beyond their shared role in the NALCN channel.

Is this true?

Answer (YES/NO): NO